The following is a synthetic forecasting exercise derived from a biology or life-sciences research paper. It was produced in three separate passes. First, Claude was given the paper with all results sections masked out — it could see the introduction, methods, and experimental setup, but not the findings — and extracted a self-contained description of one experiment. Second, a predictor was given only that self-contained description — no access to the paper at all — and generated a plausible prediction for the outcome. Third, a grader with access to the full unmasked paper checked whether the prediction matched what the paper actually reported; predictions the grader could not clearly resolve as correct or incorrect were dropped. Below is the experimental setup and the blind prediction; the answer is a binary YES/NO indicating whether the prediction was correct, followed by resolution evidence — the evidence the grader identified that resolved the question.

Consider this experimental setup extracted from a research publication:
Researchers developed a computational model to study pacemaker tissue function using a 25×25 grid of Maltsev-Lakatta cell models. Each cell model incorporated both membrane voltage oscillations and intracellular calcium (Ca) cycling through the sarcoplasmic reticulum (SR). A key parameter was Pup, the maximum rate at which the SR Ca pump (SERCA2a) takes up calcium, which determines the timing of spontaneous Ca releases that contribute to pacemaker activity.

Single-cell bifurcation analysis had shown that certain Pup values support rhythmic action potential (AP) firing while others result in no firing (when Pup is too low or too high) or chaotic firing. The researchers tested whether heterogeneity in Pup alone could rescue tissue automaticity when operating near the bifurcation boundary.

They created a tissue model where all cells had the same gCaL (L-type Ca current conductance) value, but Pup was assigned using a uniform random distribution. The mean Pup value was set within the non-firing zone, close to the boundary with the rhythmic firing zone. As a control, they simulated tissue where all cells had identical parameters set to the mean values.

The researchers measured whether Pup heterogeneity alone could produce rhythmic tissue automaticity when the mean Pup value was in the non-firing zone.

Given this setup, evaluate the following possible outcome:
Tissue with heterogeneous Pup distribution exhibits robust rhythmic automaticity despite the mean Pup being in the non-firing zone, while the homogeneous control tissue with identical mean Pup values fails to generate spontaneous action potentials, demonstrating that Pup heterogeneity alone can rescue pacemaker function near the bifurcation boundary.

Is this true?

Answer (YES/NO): NO